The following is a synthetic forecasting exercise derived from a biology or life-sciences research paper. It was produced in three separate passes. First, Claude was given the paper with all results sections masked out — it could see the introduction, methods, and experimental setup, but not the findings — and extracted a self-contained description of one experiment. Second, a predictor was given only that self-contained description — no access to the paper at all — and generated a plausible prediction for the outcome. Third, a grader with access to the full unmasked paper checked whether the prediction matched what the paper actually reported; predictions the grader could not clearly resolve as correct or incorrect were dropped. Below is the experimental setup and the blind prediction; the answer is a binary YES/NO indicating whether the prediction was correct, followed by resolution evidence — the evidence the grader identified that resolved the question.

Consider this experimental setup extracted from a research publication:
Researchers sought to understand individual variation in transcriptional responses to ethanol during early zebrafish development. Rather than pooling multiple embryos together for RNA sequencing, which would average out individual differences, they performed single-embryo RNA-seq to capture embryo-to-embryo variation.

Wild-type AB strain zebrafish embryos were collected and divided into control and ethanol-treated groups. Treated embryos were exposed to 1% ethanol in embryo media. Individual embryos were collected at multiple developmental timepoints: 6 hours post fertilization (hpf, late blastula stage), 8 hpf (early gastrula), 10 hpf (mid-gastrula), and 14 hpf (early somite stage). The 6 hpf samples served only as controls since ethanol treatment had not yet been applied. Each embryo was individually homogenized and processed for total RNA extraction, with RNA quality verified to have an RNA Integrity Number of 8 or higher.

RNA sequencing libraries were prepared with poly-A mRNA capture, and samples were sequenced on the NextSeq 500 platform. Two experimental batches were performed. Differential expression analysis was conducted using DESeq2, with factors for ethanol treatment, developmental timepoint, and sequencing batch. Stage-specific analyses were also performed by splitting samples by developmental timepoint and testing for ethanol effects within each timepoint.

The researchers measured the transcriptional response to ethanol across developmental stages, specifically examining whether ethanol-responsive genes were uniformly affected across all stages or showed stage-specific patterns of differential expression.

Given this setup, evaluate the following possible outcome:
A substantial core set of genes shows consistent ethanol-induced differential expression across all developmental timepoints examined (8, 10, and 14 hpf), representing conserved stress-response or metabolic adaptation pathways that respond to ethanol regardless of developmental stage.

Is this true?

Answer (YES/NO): NO